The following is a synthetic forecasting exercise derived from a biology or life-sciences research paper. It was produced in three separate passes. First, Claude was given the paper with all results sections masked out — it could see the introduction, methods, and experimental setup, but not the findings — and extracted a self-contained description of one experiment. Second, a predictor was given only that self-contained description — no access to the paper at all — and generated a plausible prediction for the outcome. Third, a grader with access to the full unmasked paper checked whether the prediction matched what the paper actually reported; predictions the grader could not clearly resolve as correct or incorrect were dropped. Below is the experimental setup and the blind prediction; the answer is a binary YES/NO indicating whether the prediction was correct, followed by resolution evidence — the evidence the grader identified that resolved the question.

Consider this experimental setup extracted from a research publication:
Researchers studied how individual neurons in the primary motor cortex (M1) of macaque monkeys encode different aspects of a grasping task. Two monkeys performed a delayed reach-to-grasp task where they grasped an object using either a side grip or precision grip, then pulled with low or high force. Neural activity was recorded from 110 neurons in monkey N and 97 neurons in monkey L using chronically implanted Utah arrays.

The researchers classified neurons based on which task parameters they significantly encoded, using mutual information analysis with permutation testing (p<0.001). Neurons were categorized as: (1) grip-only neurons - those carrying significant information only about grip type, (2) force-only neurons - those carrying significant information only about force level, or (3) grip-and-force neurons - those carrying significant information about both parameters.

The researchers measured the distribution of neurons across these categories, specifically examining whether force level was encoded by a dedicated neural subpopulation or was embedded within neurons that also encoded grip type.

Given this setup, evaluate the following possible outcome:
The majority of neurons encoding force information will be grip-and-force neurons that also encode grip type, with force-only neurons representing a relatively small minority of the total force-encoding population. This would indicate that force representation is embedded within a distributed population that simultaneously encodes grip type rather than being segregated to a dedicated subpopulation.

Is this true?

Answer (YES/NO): YES